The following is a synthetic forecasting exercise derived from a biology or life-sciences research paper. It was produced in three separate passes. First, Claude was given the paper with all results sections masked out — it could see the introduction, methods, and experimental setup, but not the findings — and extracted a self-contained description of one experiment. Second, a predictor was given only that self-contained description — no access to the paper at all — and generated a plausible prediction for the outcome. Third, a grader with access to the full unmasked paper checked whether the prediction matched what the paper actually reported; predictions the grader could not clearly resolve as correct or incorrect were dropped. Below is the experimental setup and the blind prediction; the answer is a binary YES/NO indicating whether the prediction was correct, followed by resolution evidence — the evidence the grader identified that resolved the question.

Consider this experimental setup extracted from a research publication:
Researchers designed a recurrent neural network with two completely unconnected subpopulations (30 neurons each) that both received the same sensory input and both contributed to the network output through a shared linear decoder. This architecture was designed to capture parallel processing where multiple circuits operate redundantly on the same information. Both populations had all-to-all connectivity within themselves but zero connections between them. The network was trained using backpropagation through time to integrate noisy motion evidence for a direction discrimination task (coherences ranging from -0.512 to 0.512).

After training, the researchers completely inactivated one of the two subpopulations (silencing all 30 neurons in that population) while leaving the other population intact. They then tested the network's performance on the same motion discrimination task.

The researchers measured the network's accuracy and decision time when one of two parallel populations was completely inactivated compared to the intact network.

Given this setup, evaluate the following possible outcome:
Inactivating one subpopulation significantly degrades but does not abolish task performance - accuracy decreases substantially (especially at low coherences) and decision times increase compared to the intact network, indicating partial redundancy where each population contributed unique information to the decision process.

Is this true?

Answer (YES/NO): NO